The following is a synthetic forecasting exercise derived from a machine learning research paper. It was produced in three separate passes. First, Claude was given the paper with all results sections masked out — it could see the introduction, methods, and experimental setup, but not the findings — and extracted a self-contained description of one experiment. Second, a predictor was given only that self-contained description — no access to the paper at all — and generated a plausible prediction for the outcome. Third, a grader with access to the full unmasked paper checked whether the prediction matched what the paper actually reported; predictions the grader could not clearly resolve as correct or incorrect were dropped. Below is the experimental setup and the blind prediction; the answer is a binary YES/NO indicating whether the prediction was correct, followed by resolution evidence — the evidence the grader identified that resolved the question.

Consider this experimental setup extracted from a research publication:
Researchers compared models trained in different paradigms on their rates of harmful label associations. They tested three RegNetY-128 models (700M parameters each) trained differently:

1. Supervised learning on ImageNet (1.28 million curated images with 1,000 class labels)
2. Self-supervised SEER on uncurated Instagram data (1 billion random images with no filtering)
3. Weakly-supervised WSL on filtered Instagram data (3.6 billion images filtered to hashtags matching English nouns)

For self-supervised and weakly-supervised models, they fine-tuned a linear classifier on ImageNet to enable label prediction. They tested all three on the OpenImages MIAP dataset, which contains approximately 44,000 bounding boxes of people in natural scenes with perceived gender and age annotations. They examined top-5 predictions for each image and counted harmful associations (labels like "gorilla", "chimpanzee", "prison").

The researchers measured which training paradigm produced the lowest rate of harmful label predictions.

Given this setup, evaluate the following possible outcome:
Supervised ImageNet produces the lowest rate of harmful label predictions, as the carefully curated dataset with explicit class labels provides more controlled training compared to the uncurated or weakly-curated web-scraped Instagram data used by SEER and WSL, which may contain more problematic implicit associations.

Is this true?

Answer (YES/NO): NO